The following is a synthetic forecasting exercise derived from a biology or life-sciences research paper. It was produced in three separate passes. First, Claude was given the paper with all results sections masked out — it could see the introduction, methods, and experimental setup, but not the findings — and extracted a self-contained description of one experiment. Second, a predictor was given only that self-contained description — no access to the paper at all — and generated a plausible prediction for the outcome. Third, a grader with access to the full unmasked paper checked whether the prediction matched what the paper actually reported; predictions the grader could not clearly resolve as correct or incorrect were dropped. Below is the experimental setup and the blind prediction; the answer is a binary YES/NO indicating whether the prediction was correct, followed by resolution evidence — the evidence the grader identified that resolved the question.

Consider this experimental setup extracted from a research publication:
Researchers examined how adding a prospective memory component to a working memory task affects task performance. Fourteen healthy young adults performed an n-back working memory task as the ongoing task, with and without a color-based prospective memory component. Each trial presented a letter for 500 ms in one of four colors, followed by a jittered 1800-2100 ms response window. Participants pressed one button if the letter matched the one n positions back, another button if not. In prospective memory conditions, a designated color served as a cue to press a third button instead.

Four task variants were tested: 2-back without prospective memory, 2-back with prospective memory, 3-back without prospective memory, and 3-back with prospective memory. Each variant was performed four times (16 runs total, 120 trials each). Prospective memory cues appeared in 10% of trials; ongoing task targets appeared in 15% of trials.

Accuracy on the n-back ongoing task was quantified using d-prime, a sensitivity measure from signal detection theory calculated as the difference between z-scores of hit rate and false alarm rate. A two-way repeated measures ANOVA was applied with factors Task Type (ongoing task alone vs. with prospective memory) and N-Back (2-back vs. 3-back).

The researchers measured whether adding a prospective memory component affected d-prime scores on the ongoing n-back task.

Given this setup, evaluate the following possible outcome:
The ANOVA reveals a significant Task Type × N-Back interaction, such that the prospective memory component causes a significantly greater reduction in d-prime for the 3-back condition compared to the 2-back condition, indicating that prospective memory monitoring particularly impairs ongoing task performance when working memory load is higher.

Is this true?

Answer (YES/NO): NO